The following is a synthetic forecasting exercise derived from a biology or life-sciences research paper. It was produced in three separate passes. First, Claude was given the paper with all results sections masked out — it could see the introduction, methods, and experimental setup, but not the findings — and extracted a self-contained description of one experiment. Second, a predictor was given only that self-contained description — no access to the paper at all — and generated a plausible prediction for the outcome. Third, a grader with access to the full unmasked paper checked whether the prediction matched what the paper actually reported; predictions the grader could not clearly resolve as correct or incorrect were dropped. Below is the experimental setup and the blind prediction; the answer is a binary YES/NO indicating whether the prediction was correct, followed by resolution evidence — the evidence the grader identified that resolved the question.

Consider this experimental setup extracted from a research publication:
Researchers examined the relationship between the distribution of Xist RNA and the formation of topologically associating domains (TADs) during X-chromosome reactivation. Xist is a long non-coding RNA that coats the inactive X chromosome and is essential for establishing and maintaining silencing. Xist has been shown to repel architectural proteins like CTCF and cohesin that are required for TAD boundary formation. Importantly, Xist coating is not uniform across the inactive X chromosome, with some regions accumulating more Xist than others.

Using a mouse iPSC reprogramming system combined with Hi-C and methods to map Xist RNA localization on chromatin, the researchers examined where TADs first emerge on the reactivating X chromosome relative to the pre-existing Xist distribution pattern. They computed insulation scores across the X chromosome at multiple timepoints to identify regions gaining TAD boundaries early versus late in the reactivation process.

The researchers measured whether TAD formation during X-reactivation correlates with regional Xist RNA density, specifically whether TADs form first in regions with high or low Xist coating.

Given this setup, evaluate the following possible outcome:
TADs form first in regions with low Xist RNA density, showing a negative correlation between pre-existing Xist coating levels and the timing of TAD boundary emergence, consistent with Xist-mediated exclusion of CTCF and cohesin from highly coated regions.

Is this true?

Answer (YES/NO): YES